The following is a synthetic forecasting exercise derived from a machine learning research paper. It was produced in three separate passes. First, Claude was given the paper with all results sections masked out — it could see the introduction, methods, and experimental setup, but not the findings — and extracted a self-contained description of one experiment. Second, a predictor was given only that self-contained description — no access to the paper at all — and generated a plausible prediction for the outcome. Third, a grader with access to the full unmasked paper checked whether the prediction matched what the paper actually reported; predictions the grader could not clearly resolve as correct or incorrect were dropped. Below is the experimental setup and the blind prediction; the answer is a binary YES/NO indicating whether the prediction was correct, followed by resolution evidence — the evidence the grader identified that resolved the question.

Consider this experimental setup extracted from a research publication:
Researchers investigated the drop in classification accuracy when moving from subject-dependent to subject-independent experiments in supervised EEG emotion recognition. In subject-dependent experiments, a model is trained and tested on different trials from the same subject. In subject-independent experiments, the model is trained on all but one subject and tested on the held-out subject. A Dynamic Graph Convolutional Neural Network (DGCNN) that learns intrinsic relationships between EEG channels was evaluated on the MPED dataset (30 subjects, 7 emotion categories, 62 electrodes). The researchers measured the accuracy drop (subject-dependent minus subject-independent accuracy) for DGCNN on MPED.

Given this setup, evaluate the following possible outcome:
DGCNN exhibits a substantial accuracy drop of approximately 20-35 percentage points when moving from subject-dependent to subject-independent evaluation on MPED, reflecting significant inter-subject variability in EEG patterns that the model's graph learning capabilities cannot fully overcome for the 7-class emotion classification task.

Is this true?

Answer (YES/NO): NO